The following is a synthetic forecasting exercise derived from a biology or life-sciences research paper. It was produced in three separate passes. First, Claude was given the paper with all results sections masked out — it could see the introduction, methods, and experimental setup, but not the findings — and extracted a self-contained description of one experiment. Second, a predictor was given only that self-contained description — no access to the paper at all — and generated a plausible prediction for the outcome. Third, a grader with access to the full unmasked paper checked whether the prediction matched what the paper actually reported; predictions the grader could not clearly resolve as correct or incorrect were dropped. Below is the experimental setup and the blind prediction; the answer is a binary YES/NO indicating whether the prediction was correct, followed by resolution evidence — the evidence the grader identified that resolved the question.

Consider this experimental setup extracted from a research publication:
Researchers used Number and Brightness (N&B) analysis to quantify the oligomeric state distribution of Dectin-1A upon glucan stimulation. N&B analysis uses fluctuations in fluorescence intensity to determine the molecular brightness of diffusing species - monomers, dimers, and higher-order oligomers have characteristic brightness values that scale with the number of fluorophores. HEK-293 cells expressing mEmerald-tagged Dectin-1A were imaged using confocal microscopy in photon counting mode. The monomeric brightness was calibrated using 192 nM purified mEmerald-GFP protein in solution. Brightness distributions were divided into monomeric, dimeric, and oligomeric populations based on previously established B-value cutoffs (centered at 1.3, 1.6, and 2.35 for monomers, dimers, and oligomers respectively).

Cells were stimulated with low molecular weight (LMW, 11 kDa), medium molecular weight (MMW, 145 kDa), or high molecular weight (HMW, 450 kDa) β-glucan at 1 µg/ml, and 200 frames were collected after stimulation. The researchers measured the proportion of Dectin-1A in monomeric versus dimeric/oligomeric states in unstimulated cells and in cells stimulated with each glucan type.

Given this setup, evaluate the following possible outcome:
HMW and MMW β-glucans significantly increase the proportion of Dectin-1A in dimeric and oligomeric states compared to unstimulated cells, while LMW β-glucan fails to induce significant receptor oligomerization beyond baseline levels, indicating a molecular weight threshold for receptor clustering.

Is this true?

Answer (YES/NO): YES